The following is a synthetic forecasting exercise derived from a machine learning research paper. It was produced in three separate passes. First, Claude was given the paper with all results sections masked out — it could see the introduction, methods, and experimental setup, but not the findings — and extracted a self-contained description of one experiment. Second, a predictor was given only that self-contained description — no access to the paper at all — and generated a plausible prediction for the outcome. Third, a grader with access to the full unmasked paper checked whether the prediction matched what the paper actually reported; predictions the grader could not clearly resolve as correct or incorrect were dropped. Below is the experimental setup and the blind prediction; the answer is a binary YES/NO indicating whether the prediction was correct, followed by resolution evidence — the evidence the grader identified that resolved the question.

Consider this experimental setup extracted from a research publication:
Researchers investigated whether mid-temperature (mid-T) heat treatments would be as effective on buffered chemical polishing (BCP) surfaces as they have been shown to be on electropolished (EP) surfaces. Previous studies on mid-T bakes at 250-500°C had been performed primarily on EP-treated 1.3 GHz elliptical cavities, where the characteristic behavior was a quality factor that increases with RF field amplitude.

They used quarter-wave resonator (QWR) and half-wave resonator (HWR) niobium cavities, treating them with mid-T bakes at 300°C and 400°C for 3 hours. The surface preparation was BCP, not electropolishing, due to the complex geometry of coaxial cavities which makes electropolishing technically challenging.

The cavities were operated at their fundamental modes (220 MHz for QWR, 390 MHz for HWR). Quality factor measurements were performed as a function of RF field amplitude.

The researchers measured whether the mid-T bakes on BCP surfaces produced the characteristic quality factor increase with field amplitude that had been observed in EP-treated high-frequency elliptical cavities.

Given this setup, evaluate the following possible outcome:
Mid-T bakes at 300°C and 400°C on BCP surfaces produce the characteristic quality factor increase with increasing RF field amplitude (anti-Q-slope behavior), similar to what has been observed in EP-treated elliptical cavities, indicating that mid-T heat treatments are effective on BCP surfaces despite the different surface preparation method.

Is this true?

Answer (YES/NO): NO